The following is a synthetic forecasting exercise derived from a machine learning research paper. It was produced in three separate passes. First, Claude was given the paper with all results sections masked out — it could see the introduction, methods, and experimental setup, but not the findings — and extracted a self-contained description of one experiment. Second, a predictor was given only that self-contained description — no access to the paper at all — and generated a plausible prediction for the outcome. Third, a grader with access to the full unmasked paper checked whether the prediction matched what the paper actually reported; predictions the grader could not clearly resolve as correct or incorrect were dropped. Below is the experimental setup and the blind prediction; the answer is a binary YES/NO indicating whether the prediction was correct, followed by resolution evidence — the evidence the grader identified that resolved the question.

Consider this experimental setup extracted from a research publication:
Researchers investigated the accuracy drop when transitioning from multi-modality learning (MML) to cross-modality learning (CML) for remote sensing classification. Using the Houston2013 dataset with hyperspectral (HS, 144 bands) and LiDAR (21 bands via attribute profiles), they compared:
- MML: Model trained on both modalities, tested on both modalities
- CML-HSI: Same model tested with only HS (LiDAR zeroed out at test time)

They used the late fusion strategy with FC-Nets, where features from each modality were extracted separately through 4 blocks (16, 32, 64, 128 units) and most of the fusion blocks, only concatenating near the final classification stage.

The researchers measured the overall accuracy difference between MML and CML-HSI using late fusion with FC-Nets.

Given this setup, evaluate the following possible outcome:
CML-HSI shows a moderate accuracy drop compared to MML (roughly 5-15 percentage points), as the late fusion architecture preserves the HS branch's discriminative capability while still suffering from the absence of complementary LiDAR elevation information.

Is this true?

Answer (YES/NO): NO